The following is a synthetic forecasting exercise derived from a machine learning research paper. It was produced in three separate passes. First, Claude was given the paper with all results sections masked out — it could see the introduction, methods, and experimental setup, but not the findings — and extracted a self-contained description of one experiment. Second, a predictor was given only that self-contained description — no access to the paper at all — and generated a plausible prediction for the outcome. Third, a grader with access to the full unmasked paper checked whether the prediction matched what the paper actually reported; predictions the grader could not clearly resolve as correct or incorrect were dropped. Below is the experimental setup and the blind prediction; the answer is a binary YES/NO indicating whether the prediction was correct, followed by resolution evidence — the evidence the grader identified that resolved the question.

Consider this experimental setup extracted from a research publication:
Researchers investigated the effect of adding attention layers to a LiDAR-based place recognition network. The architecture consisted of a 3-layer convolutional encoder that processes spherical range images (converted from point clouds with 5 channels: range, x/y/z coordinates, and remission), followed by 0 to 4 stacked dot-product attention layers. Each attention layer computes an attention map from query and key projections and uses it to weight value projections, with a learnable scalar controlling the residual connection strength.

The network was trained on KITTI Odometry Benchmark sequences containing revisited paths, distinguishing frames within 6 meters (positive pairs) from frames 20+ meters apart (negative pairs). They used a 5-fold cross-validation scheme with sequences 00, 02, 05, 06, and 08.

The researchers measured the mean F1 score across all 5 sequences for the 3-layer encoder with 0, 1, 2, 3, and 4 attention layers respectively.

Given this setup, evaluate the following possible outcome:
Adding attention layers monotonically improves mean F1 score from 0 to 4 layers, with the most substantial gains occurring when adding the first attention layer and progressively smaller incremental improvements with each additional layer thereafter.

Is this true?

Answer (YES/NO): NO